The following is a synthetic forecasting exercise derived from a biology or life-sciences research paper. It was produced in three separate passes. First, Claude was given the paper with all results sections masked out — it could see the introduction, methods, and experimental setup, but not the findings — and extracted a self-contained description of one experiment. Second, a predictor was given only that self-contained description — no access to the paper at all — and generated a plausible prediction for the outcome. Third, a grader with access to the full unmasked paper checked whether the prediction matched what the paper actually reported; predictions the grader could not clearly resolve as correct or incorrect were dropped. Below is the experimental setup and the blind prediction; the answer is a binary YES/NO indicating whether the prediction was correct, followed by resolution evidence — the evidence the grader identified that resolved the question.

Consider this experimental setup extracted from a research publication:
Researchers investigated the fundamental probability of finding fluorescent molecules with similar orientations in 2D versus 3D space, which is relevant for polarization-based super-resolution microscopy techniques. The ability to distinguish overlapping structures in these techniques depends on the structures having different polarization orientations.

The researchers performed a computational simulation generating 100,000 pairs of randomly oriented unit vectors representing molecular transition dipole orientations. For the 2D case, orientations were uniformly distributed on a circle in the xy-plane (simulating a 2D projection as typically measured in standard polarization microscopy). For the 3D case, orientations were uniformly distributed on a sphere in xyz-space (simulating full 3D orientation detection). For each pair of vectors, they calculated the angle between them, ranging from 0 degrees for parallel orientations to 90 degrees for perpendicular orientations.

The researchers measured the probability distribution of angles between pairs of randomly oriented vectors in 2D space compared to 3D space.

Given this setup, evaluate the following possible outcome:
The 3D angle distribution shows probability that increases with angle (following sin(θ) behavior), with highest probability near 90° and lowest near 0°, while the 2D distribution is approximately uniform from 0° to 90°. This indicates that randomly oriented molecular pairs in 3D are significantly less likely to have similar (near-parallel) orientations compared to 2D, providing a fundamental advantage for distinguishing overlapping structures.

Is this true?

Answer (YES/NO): YES